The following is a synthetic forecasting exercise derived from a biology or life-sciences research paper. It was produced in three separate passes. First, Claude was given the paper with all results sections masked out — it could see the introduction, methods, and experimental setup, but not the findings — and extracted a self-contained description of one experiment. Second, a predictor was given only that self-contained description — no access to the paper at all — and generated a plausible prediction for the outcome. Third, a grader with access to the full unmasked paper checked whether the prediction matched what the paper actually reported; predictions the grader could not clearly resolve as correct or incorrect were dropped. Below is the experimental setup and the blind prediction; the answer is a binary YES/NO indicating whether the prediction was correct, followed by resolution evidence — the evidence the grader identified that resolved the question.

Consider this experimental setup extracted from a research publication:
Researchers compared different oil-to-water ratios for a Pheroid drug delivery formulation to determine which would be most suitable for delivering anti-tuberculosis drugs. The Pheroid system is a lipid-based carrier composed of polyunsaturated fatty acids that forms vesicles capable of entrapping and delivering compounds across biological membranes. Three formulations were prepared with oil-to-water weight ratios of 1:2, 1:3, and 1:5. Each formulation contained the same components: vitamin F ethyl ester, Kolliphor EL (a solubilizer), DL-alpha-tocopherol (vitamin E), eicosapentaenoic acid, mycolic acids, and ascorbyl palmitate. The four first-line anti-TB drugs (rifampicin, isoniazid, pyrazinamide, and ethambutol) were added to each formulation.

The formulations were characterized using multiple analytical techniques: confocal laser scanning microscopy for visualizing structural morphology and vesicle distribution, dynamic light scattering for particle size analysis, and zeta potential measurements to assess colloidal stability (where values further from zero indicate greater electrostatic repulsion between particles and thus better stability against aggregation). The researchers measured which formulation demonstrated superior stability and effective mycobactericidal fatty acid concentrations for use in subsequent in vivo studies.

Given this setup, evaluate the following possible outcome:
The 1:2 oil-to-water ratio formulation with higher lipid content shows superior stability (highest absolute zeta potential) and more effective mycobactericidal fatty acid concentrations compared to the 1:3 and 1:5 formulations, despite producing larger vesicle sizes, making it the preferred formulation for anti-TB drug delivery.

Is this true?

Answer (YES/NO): NO